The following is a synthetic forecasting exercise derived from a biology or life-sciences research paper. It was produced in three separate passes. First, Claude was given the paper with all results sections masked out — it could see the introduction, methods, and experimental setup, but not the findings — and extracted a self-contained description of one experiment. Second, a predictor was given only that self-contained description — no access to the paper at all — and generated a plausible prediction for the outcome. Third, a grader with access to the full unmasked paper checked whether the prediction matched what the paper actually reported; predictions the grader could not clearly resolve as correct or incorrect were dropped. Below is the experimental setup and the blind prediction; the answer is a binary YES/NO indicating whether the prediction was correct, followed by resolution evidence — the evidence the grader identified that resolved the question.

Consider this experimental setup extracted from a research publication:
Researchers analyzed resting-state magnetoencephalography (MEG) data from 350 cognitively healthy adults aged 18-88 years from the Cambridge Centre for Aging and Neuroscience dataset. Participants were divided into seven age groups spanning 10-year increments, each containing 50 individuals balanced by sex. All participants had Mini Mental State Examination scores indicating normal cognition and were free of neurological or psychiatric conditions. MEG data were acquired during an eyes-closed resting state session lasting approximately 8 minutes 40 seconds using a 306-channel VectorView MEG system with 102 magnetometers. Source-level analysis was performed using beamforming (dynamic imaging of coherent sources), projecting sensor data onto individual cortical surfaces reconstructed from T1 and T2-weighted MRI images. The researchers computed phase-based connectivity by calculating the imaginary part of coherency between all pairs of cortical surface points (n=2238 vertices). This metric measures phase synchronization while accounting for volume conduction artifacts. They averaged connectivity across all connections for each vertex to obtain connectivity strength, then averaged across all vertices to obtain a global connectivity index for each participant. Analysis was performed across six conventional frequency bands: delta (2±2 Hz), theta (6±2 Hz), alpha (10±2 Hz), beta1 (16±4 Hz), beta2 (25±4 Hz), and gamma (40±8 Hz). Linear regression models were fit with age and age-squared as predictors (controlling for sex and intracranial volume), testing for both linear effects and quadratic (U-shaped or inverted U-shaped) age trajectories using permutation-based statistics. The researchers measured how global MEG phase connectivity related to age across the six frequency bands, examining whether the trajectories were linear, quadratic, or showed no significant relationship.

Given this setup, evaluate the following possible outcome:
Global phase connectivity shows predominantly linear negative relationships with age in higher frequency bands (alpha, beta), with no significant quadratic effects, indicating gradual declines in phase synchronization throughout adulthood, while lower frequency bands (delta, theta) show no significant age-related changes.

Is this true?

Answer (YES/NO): NO